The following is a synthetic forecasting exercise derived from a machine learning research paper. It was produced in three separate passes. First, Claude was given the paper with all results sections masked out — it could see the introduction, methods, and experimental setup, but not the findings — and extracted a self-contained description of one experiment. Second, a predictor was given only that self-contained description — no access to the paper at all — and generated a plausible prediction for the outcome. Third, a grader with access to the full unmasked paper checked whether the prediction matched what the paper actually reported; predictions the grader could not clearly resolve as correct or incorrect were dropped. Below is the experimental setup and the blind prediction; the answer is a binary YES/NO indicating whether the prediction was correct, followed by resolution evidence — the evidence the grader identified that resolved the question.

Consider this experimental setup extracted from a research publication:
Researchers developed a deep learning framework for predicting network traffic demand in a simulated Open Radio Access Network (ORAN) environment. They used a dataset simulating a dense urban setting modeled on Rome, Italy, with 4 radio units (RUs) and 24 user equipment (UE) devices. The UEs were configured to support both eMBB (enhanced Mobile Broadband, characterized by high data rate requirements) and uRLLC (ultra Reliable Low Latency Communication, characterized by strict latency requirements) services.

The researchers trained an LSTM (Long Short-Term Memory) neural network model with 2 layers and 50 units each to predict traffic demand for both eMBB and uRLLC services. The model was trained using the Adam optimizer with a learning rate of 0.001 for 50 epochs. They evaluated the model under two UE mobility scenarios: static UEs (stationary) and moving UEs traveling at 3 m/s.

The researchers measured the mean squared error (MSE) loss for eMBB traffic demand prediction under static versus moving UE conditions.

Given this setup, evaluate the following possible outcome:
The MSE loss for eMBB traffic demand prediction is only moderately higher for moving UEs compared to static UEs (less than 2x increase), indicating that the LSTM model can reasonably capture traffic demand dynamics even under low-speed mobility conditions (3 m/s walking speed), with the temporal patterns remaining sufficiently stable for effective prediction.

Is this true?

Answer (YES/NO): YES